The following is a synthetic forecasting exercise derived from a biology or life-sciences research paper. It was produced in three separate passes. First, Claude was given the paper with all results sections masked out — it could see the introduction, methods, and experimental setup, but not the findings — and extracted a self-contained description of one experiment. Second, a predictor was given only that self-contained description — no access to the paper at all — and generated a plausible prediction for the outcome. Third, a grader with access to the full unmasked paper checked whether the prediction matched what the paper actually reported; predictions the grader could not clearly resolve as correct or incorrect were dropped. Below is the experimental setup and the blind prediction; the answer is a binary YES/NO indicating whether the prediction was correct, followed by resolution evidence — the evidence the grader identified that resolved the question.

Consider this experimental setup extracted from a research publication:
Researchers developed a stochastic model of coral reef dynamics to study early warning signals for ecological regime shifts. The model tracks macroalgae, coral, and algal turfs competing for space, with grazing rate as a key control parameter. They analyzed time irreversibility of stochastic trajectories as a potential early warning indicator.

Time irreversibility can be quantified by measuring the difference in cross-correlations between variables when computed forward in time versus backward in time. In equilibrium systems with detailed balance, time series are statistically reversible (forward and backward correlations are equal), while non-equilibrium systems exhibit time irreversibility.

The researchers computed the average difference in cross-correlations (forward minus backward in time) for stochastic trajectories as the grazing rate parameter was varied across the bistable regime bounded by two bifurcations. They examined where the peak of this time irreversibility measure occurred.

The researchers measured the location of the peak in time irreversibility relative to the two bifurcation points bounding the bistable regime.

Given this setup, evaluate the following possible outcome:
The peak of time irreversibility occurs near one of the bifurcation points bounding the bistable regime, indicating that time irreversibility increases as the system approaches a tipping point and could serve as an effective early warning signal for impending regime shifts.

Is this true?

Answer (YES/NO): NO